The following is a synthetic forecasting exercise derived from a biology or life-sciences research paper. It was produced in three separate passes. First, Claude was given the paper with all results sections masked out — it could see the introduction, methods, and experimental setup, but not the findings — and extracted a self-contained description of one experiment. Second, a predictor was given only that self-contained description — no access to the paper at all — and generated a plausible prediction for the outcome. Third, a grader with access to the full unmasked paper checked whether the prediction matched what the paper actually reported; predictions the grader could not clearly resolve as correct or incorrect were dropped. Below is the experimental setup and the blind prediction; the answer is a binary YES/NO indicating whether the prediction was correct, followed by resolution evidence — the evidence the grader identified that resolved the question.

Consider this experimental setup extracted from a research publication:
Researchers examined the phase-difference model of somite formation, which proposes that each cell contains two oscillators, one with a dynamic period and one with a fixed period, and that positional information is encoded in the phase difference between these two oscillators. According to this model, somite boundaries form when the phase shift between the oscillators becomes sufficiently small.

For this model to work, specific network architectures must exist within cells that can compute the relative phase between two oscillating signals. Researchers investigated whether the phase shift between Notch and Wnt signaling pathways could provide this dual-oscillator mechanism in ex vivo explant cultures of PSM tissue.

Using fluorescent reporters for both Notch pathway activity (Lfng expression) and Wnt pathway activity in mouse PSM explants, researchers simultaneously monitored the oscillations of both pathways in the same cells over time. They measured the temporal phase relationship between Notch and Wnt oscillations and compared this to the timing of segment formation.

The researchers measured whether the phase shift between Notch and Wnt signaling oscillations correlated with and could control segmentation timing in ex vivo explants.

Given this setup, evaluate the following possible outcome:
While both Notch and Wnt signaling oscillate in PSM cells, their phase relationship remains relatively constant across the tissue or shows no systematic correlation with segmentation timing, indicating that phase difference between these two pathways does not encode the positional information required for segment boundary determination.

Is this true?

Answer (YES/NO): NO